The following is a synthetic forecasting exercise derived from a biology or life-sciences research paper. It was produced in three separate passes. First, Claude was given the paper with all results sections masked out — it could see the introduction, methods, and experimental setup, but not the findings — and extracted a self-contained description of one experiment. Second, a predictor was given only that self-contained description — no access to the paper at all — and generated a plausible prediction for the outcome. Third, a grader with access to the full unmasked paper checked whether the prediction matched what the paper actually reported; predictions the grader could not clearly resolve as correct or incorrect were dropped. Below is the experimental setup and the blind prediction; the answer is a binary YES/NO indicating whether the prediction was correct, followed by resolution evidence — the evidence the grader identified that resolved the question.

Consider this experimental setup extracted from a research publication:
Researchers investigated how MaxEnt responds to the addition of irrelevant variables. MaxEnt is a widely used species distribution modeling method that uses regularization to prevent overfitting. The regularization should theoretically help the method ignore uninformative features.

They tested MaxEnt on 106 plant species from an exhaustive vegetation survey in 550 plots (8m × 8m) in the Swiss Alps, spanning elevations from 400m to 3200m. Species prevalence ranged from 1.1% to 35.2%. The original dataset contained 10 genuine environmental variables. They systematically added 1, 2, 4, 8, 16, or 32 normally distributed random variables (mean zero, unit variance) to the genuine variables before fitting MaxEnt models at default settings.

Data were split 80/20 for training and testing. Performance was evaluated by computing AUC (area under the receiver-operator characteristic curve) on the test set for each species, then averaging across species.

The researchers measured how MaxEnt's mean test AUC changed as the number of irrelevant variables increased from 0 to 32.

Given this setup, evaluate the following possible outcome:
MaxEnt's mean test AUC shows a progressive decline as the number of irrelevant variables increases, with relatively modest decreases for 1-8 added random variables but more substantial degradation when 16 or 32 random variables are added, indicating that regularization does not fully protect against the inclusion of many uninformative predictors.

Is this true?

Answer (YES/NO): NO